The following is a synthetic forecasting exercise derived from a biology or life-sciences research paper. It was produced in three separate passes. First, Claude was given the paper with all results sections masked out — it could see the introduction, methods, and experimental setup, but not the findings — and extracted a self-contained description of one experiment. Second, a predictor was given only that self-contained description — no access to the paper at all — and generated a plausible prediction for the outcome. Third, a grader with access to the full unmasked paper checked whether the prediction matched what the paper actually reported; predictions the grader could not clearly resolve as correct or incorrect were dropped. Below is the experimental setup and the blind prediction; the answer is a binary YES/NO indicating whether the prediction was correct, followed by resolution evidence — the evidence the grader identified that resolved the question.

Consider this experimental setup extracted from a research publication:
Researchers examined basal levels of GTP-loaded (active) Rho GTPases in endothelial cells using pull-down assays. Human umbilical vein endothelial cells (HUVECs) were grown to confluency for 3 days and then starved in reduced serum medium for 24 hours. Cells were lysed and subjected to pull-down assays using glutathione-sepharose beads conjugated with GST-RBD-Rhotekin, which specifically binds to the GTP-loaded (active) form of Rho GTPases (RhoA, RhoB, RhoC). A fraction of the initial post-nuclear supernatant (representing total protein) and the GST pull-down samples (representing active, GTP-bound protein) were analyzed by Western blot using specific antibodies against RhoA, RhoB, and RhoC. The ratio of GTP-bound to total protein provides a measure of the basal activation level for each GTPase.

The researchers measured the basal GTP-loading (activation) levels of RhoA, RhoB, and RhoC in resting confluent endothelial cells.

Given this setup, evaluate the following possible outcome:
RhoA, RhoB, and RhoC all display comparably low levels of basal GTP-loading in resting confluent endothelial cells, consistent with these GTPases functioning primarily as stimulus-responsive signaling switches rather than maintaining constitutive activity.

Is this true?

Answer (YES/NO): NO